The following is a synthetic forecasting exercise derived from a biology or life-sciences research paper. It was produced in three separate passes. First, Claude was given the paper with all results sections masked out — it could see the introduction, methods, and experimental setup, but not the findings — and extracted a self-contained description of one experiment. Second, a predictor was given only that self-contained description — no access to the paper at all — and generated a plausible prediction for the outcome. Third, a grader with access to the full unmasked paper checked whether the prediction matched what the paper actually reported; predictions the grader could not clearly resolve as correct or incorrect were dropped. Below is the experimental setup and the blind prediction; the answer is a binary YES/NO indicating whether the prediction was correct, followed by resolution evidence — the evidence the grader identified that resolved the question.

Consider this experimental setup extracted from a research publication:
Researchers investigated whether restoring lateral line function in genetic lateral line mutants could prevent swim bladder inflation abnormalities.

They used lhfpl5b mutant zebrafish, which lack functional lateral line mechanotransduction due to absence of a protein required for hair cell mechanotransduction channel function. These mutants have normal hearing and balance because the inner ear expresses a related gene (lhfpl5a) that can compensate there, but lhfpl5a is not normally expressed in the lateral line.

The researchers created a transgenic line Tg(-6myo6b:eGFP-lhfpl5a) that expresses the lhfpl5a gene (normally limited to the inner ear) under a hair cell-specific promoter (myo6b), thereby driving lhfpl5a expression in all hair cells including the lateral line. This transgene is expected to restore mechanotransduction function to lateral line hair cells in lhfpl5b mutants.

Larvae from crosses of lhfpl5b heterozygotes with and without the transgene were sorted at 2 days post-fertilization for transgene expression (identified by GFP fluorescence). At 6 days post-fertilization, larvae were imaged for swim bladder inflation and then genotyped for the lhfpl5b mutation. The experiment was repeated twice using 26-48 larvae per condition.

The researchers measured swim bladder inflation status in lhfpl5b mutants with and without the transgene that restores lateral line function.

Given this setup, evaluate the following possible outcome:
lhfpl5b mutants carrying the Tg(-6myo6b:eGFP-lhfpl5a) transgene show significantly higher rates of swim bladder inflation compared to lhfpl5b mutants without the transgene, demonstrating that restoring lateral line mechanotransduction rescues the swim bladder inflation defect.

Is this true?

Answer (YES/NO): NO